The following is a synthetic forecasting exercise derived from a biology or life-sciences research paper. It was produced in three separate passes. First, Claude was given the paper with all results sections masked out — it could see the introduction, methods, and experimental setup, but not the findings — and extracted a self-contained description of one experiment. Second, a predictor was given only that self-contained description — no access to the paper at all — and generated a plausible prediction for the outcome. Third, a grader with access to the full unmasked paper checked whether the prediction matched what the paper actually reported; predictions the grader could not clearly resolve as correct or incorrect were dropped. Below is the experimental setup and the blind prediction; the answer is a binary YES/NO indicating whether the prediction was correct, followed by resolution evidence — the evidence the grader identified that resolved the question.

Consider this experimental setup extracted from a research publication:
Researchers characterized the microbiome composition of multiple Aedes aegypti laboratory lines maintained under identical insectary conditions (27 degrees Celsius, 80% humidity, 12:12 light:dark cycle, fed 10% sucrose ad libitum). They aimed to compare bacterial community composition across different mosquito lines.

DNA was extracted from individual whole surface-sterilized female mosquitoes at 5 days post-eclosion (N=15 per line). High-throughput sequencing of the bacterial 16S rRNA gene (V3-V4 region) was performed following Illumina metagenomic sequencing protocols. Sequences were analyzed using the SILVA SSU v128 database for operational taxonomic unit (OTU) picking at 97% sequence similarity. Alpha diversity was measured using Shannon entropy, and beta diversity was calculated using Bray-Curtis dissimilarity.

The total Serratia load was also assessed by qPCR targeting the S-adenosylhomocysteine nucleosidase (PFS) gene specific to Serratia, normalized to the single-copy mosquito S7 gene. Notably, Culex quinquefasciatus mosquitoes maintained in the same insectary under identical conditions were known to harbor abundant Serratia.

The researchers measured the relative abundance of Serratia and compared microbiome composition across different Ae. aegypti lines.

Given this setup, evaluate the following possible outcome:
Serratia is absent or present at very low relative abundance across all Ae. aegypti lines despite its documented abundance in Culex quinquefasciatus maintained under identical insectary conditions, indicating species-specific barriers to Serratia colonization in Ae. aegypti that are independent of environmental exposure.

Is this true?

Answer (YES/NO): NO